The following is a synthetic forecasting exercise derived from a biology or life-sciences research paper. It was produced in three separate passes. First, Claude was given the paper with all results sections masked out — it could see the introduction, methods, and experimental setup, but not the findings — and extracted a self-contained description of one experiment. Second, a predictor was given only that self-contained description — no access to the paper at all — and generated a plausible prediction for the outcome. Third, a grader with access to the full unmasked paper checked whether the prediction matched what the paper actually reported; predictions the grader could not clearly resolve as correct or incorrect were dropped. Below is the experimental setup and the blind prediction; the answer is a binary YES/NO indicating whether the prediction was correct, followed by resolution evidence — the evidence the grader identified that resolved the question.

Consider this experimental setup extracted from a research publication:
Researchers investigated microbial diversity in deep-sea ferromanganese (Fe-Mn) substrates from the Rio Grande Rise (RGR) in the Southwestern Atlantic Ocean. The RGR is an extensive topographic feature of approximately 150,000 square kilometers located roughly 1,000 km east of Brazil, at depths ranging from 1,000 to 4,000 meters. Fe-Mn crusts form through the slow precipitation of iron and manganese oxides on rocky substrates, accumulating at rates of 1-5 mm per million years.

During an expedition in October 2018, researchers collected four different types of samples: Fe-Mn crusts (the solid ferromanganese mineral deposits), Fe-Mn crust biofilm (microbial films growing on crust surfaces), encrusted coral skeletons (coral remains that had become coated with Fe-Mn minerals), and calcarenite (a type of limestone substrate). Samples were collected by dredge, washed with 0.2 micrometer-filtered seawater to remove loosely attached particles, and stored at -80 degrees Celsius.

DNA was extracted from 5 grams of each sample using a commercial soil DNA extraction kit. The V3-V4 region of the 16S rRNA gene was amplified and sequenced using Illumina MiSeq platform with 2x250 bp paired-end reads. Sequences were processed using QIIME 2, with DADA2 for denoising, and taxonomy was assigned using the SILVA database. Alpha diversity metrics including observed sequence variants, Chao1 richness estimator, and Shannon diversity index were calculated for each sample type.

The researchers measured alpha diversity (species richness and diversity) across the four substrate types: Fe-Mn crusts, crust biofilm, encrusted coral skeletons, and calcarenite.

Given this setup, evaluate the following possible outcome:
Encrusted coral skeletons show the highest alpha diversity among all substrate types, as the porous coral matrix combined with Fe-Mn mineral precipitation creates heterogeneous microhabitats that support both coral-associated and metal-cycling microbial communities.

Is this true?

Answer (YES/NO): NO